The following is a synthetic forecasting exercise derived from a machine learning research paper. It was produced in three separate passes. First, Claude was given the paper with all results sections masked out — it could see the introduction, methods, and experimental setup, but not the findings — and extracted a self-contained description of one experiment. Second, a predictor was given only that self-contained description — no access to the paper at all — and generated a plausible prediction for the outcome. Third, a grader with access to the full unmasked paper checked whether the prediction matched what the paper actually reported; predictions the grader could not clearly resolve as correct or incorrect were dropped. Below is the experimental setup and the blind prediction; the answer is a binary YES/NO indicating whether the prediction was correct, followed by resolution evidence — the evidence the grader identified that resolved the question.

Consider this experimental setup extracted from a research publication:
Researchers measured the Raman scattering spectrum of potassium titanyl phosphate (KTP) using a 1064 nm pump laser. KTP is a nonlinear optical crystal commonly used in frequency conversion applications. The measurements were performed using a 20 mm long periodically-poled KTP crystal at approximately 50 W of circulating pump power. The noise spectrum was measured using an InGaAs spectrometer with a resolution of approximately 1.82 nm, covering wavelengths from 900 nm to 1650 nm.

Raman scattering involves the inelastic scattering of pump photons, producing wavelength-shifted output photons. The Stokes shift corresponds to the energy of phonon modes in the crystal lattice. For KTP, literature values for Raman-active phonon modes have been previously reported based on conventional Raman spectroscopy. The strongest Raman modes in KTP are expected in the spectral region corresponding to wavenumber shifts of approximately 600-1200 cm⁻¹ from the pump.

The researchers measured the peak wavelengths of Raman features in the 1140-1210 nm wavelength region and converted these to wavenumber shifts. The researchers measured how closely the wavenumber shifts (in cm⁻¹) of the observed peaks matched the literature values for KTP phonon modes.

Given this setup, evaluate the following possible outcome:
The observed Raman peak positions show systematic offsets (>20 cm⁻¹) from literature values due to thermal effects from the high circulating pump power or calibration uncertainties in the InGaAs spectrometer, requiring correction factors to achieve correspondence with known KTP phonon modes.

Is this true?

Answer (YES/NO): NO